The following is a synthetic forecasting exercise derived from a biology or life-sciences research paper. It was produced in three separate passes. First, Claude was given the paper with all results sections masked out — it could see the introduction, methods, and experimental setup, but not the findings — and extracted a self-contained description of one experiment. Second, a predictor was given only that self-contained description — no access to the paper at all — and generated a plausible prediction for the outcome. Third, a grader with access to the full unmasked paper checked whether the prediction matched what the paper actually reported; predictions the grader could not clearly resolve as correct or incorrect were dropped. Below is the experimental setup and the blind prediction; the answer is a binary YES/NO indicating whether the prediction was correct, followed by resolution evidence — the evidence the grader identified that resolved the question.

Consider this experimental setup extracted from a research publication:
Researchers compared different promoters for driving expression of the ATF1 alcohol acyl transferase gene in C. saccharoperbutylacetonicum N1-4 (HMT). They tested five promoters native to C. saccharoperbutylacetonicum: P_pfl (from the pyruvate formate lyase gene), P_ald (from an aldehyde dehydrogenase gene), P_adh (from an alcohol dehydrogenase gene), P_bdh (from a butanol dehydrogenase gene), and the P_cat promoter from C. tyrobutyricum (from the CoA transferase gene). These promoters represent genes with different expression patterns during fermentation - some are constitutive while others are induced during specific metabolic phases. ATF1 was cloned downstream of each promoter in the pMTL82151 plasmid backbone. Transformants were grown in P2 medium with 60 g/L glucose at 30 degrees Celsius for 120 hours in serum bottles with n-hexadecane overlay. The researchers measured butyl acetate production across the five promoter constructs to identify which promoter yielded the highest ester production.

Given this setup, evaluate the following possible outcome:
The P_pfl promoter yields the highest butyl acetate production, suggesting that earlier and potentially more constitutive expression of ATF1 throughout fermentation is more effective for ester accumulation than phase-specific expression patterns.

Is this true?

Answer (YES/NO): NO